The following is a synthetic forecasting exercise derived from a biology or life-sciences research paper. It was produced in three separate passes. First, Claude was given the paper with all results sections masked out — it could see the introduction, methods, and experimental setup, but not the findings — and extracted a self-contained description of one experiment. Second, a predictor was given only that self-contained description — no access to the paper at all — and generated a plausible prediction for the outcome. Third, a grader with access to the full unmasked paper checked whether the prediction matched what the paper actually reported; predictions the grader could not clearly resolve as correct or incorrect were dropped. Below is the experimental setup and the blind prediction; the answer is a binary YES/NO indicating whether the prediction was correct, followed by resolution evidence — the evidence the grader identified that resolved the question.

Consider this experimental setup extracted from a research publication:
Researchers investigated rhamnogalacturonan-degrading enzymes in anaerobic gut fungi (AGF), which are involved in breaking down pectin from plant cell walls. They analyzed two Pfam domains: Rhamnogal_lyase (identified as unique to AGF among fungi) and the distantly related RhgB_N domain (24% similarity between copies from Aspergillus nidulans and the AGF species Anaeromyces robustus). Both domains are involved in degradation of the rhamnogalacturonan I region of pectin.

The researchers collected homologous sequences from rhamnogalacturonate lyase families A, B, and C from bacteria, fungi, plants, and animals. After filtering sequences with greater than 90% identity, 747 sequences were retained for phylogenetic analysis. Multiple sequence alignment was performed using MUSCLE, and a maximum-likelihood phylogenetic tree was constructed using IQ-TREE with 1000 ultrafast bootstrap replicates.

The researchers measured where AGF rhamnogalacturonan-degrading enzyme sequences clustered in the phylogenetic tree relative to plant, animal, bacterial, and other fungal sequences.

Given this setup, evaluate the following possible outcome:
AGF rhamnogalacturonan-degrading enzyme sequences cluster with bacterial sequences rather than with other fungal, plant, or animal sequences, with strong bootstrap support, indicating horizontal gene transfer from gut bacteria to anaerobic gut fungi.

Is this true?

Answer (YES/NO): NO